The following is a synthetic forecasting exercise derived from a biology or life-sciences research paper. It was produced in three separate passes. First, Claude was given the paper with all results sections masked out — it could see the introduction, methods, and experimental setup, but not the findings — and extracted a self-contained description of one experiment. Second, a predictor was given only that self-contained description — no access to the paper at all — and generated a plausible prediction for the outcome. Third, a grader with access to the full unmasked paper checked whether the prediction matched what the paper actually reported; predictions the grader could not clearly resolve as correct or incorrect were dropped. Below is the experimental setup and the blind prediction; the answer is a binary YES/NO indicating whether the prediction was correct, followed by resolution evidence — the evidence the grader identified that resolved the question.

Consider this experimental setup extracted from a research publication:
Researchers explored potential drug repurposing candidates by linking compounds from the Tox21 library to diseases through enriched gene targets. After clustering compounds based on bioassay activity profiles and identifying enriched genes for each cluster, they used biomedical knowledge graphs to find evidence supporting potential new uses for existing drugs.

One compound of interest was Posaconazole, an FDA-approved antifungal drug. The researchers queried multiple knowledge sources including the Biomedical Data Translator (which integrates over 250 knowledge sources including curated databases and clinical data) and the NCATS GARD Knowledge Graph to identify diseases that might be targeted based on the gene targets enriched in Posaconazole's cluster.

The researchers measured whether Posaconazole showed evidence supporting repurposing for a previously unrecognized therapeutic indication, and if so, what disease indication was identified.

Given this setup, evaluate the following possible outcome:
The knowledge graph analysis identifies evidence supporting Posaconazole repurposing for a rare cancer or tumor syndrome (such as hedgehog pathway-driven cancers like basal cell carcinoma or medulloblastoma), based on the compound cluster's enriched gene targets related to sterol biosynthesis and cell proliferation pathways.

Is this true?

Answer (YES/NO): NO